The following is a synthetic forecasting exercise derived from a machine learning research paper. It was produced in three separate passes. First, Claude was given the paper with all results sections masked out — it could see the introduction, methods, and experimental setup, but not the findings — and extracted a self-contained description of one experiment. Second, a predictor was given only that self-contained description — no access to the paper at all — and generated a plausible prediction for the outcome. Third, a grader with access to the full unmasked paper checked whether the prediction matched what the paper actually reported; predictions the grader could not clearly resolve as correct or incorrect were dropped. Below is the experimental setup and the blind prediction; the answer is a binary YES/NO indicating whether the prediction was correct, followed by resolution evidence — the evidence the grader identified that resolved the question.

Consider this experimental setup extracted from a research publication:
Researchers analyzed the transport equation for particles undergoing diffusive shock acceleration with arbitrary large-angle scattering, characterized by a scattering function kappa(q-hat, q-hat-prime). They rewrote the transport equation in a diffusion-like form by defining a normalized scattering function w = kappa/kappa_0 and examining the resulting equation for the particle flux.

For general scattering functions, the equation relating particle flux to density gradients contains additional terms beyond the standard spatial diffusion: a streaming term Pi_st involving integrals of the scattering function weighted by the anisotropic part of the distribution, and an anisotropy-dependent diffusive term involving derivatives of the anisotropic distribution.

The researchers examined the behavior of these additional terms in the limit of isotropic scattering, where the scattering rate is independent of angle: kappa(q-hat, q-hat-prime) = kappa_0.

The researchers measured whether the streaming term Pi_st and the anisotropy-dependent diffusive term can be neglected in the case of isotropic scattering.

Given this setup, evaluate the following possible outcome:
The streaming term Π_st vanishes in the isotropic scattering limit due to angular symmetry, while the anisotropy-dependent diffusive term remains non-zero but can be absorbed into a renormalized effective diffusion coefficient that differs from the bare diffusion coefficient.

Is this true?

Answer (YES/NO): NO